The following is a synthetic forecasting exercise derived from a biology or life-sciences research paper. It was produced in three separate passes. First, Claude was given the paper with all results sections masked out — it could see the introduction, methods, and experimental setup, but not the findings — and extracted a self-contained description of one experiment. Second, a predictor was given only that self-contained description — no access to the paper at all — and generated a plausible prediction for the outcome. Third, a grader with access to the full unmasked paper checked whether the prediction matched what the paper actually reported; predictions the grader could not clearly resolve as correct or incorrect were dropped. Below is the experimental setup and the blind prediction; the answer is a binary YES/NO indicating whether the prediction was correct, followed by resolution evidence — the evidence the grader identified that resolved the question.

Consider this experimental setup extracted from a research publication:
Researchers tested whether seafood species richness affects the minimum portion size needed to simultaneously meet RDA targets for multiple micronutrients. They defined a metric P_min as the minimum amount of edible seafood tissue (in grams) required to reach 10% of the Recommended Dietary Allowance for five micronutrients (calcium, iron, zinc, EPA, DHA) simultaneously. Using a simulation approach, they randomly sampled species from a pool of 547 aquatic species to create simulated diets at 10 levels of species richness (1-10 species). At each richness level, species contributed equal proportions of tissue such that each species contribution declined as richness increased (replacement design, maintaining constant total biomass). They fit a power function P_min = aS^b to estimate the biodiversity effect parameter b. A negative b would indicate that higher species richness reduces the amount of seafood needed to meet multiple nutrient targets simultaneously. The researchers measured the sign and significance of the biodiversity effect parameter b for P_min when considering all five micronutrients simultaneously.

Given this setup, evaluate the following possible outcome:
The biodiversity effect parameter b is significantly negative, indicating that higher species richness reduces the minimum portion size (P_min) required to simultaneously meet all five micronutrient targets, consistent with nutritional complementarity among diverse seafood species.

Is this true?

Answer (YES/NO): YES